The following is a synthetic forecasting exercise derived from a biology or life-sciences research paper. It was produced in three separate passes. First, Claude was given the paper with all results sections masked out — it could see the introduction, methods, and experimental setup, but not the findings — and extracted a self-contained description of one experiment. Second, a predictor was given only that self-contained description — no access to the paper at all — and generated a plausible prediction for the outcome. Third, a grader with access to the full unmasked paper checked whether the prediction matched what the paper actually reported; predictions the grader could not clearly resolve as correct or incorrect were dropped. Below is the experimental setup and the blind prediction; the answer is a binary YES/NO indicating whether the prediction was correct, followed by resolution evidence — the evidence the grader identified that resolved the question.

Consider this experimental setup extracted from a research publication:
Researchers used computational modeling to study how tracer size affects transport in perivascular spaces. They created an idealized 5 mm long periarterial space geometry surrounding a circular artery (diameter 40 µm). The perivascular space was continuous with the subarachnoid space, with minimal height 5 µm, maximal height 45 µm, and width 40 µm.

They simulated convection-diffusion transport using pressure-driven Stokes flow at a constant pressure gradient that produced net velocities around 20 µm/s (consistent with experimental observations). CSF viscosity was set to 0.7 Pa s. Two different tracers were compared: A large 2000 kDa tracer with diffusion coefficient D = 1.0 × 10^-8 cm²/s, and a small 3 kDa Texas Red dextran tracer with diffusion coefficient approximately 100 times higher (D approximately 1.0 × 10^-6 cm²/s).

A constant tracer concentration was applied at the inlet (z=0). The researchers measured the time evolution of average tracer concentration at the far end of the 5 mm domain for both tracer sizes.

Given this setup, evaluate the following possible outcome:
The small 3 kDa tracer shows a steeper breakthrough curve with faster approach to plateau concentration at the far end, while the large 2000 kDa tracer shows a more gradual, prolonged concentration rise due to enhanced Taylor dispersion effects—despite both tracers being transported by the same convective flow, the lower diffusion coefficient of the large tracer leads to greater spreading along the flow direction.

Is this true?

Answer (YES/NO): NO